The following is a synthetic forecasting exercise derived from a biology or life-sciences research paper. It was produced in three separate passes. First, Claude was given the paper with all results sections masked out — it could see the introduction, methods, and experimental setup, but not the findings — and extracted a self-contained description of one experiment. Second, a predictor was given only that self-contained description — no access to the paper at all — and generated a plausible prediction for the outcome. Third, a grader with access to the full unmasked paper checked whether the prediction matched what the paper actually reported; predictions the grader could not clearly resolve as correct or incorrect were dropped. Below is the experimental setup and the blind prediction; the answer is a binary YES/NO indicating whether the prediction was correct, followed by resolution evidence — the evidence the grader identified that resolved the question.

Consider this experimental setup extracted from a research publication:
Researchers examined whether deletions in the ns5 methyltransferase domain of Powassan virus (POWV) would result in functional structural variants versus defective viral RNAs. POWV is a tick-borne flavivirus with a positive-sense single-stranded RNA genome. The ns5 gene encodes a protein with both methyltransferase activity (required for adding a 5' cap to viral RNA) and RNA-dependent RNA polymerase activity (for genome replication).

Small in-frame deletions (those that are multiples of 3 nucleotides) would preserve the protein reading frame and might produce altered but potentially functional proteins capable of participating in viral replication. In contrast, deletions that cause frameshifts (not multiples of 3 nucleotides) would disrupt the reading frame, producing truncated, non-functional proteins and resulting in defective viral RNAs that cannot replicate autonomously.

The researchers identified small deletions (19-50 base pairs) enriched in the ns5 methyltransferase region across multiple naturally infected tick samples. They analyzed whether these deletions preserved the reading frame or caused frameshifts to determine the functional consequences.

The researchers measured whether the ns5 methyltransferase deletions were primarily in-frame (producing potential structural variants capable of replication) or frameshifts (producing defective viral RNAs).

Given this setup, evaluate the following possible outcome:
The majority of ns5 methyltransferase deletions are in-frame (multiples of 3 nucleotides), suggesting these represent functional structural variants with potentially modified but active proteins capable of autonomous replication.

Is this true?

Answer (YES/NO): NO